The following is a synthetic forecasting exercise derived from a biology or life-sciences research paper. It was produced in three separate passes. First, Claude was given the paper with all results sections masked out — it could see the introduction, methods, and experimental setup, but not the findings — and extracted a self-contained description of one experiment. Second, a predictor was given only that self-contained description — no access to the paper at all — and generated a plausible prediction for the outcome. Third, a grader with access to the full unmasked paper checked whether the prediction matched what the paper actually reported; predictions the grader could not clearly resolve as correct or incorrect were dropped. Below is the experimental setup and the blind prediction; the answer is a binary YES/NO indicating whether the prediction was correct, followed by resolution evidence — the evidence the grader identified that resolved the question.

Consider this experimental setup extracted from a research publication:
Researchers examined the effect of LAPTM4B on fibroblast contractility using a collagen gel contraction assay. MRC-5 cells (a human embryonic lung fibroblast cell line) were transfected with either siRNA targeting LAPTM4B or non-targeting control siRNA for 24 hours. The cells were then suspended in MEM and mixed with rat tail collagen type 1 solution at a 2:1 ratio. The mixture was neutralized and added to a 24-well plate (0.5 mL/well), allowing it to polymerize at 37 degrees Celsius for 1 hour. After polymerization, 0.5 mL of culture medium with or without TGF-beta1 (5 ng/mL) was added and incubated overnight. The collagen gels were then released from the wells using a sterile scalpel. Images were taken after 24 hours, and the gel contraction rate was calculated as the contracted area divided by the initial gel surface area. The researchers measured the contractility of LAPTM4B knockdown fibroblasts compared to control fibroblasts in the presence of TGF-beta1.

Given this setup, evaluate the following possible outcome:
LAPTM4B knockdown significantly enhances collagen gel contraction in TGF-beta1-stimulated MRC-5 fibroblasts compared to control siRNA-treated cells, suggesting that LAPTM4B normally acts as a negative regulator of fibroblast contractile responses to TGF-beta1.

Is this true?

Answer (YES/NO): YES